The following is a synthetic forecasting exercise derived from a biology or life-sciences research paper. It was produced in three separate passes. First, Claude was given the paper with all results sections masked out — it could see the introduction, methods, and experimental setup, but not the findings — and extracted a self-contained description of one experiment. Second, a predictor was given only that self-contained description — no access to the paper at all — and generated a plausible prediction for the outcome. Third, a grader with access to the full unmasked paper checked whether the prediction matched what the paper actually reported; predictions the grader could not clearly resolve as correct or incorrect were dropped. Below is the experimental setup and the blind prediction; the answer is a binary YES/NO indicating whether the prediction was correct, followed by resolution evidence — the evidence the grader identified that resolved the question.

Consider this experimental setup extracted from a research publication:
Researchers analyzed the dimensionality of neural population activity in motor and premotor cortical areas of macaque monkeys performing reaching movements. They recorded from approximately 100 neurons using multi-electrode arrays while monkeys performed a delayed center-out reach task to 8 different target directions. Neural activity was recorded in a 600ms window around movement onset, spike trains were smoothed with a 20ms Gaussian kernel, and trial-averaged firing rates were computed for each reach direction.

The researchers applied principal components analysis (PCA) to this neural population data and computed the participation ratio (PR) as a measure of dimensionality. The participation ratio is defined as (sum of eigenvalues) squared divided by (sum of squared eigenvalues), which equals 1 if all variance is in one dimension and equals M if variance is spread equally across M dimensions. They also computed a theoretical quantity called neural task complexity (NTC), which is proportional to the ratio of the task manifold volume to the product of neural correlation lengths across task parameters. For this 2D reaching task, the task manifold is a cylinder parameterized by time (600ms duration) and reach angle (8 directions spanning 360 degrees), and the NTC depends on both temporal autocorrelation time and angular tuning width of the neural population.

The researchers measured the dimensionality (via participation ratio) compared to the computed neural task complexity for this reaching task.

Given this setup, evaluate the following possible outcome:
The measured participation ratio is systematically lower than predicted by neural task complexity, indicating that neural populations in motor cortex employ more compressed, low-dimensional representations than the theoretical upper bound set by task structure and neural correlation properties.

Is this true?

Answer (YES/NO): NO